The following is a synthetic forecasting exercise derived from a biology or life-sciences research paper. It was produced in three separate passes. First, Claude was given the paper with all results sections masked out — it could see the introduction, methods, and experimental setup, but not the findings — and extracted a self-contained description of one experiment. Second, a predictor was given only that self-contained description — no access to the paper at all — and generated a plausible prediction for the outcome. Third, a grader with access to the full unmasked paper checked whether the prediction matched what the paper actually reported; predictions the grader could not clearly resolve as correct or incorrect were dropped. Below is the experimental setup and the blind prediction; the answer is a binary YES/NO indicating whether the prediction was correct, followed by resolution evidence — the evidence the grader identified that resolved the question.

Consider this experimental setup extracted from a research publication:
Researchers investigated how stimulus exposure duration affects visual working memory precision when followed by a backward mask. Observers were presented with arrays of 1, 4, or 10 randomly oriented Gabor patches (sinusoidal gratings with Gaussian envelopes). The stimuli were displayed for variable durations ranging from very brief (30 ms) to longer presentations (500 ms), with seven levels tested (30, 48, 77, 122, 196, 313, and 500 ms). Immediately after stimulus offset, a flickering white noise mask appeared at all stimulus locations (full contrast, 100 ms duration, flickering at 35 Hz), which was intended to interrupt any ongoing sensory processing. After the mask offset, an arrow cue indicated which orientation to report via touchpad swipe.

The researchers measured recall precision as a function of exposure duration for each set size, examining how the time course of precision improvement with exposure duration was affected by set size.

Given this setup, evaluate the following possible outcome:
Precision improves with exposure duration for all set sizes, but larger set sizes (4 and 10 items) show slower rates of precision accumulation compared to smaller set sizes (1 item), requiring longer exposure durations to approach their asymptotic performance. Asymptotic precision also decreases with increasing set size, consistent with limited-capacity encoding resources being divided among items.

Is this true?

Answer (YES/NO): YES